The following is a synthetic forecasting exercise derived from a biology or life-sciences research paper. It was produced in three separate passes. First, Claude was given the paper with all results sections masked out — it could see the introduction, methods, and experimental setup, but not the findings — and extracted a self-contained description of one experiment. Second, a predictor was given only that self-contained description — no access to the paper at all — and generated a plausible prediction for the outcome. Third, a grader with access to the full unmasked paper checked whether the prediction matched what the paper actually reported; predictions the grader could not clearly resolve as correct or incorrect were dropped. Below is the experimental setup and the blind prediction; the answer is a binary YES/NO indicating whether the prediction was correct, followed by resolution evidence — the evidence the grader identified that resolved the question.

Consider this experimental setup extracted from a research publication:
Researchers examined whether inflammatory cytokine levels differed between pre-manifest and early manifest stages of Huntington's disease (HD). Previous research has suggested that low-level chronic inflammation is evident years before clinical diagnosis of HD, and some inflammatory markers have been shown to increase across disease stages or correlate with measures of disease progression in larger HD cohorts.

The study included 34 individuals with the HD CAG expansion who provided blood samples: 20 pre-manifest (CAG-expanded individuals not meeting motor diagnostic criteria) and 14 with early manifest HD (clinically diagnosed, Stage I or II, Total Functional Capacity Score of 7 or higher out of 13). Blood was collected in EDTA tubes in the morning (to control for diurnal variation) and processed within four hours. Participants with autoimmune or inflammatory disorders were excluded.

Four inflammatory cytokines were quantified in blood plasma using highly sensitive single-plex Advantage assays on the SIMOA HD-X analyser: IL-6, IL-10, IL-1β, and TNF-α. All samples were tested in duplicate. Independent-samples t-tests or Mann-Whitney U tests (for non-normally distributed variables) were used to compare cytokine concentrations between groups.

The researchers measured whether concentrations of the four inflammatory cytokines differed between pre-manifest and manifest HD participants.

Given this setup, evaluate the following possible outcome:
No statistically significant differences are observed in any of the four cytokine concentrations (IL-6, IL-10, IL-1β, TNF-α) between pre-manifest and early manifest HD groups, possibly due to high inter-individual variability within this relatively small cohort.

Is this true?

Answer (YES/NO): YES